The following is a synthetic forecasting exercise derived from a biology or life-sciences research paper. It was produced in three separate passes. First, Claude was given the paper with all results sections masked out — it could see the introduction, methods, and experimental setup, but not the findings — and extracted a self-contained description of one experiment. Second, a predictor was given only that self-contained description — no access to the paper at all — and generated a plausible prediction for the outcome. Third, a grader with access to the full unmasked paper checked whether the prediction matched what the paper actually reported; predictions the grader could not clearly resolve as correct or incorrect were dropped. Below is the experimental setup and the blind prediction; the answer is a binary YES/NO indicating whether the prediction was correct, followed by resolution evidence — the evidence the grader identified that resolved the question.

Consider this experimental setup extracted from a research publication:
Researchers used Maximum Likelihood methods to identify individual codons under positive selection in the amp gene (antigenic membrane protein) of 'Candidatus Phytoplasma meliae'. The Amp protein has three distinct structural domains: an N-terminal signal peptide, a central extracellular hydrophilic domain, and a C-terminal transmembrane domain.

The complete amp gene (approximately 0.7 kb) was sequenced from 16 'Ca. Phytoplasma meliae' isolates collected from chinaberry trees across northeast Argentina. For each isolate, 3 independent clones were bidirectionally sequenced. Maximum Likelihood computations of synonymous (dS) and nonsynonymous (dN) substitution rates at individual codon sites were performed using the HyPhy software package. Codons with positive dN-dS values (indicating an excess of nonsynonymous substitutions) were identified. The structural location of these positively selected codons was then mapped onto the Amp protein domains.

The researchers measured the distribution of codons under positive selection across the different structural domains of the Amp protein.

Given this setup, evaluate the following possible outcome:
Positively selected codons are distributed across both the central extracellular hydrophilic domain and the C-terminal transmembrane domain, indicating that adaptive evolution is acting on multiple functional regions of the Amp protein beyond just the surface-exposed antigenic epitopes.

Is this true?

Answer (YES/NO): NO